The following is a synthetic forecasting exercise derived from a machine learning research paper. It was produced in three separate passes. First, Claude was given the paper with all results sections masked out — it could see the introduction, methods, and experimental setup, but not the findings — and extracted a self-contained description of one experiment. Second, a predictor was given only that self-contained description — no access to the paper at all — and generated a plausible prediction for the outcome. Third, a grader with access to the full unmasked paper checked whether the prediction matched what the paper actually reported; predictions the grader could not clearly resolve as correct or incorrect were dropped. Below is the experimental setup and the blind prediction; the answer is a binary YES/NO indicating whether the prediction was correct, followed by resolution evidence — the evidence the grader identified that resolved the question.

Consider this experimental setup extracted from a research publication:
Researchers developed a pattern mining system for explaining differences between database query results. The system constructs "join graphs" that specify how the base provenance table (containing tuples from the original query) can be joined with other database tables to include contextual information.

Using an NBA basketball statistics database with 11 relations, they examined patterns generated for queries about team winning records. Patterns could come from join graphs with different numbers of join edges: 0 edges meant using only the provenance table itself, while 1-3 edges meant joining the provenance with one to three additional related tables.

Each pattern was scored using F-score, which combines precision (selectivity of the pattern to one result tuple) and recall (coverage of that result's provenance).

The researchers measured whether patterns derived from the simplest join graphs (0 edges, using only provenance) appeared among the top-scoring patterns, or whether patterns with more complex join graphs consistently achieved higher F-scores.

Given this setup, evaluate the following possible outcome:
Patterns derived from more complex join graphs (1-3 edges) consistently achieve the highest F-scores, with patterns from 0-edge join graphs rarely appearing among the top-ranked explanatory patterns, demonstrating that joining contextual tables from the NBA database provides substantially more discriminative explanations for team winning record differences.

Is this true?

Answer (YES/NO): NO